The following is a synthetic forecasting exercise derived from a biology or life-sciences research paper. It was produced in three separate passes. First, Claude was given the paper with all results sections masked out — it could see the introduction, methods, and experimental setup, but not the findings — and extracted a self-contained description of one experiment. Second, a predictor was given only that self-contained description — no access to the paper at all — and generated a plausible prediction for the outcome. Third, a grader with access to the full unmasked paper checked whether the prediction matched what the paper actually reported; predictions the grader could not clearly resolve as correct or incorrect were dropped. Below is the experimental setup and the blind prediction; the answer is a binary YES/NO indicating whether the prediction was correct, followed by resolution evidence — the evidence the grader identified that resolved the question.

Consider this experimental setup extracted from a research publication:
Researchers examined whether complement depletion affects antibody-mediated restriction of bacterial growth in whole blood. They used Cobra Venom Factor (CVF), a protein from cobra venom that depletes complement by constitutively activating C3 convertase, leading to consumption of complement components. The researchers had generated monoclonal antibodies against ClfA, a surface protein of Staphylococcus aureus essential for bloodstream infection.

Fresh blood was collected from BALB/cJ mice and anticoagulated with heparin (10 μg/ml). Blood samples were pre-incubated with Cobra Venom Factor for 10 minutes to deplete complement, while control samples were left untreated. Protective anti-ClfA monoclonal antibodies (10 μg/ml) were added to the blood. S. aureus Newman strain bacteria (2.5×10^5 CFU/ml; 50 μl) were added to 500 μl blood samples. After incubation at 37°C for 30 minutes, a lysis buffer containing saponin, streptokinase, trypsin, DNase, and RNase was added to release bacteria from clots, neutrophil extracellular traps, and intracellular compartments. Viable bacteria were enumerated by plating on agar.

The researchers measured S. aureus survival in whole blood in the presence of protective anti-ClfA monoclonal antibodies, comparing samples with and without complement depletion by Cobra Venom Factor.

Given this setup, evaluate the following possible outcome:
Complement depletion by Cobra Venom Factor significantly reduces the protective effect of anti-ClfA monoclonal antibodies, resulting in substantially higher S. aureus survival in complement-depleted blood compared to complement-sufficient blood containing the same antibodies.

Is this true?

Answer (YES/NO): NO